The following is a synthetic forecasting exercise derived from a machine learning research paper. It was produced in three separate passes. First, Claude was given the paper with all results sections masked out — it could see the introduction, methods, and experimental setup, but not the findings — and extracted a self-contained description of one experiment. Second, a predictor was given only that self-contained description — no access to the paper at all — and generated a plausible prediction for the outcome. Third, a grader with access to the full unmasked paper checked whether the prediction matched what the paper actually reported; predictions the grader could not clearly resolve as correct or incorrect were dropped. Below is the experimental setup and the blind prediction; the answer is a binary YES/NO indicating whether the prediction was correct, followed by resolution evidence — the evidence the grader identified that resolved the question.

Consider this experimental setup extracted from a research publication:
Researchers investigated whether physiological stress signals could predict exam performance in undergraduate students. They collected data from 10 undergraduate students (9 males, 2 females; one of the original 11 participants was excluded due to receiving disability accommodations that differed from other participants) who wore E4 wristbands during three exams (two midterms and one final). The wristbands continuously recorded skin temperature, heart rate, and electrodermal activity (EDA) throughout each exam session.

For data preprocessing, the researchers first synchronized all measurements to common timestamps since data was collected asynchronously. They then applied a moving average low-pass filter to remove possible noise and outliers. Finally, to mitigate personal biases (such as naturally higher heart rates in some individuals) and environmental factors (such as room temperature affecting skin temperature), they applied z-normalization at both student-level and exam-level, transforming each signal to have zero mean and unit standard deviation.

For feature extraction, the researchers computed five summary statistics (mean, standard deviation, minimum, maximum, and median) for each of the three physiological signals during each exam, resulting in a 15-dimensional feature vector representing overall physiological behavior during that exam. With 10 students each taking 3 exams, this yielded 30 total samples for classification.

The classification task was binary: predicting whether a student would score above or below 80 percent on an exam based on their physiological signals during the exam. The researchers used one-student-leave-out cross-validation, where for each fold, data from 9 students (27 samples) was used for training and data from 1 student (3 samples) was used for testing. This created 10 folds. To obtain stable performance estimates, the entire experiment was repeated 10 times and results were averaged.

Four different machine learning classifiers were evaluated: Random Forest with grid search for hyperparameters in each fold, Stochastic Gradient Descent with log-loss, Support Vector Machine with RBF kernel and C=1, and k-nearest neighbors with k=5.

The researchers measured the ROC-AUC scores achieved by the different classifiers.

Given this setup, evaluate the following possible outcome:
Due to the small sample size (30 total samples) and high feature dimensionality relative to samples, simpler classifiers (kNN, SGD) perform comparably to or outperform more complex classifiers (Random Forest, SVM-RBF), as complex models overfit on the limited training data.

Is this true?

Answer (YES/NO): NO